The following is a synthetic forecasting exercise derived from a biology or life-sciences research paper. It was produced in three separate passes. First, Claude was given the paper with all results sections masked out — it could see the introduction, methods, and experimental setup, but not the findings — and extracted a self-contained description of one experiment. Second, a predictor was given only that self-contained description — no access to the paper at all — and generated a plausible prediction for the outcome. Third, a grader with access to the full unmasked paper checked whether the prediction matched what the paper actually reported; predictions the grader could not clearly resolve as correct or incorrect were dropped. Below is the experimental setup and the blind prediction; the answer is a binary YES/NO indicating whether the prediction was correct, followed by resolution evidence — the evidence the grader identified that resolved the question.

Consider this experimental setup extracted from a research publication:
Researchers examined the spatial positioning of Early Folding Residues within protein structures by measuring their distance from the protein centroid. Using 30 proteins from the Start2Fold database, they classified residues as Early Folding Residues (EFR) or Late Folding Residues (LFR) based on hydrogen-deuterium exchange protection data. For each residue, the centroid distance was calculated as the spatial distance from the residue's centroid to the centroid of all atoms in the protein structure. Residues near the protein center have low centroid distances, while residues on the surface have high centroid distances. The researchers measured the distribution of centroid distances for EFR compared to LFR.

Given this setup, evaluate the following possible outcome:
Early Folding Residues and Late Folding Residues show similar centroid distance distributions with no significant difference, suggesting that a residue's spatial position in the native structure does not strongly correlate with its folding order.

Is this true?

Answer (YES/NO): NO